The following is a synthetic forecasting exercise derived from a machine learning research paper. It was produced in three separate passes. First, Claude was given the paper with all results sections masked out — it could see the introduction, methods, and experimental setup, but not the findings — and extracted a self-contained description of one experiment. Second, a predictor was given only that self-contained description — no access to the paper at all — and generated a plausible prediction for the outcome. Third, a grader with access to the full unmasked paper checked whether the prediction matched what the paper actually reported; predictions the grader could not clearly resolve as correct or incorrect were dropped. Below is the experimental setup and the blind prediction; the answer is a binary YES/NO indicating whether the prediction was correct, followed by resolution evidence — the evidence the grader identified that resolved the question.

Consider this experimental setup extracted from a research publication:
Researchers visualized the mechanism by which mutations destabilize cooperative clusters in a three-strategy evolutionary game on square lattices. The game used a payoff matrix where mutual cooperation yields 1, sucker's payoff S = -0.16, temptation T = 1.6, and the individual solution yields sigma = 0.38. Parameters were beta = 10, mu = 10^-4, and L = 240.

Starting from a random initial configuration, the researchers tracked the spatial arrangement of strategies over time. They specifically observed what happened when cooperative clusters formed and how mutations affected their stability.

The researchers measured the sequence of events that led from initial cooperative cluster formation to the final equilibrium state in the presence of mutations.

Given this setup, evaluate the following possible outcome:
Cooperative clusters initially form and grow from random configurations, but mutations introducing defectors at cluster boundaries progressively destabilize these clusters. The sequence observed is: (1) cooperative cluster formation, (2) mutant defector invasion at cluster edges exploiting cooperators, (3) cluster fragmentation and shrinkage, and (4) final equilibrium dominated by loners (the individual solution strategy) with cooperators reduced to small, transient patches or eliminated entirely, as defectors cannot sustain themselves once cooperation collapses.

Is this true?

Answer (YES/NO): YES